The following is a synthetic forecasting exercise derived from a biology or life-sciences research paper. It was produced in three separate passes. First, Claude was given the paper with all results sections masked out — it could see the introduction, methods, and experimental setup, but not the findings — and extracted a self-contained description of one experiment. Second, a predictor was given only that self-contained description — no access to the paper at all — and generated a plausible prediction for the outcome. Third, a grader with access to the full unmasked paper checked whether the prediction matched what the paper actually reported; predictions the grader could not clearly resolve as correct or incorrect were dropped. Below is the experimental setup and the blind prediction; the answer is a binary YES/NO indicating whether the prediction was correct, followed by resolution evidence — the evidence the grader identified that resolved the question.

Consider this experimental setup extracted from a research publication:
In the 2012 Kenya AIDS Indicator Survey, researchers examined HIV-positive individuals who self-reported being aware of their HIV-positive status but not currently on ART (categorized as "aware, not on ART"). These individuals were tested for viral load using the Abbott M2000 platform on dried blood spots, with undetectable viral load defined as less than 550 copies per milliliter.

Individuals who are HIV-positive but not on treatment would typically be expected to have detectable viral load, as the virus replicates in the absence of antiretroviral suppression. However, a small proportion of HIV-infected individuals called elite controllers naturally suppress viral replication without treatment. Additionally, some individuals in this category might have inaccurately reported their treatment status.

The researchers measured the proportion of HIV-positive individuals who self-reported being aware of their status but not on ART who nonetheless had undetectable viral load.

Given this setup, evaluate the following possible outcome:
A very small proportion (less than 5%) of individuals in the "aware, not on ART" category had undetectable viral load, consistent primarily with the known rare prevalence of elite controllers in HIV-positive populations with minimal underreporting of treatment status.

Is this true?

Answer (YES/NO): NO